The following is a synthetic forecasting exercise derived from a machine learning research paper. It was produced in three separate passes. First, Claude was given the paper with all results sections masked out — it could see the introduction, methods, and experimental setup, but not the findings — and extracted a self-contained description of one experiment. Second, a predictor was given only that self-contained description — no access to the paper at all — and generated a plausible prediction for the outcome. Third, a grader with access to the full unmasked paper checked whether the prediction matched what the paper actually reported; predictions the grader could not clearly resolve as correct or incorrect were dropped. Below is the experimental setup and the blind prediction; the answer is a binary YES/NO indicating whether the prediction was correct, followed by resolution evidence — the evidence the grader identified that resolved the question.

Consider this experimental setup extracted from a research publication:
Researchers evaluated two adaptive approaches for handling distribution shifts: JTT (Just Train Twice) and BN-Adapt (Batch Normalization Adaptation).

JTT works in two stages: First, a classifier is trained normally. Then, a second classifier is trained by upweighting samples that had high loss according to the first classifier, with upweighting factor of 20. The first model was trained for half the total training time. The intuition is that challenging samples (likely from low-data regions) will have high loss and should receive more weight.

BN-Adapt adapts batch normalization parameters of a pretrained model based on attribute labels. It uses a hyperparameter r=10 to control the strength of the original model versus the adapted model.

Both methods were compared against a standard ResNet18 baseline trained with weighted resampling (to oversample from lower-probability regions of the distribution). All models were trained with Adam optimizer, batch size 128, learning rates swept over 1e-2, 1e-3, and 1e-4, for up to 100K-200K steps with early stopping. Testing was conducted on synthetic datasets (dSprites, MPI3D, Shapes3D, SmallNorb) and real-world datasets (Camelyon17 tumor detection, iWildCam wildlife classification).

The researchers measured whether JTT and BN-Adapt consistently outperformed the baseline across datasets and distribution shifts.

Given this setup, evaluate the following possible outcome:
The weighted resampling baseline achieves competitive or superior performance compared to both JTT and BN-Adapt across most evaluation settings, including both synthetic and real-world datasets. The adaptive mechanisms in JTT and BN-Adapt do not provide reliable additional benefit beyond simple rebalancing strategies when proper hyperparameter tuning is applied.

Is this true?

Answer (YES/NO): YES